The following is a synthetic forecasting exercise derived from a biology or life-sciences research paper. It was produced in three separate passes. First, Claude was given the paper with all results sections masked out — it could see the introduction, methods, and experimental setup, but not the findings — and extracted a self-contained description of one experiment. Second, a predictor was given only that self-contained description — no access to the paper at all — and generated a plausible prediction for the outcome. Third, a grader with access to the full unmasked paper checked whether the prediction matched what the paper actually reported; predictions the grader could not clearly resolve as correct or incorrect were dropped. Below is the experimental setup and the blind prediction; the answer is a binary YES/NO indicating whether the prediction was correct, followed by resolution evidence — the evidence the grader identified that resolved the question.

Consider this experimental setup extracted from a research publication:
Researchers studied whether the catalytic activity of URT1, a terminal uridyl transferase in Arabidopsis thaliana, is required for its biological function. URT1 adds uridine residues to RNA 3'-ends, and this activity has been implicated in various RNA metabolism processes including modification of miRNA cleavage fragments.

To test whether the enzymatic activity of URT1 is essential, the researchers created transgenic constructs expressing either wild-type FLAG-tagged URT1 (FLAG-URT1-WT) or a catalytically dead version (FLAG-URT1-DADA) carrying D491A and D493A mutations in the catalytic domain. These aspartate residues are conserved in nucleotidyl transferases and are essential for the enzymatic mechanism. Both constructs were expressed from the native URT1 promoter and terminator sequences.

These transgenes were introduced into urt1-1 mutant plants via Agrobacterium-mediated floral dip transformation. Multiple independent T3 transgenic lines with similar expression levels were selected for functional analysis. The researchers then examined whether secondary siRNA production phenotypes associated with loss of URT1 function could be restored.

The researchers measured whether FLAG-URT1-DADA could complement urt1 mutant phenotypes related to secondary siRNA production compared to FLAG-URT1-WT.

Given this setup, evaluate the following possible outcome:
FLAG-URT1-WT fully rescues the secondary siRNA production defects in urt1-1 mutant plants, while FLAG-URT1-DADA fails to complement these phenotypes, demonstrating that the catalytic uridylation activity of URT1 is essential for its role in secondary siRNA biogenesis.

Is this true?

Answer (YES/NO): YES